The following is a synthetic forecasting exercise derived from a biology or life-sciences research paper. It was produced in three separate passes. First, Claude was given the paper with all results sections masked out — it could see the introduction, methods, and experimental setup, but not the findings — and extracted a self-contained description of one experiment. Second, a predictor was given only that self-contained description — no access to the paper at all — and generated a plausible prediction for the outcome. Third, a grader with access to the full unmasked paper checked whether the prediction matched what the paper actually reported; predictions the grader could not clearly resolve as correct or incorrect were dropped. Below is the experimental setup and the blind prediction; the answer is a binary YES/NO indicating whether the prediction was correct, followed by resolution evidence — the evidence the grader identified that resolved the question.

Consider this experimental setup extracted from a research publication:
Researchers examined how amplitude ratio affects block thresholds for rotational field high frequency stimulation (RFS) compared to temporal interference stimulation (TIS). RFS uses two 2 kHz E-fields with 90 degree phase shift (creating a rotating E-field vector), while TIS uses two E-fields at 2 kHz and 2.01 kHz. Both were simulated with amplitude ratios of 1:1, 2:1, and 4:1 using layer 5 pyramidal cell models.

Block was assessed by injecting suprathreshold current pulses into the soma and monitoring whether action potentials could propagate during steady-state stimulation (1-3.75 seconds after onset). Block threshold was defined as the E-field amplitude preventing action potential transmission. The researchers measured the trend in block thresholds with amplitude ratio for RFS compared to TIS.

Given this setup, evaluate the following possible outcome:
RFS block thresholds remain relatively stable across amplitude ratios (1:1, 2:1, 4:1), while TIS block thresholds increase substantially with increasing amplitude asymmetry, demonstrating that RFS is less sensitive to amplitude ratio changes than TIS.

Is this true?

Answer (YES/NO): NO